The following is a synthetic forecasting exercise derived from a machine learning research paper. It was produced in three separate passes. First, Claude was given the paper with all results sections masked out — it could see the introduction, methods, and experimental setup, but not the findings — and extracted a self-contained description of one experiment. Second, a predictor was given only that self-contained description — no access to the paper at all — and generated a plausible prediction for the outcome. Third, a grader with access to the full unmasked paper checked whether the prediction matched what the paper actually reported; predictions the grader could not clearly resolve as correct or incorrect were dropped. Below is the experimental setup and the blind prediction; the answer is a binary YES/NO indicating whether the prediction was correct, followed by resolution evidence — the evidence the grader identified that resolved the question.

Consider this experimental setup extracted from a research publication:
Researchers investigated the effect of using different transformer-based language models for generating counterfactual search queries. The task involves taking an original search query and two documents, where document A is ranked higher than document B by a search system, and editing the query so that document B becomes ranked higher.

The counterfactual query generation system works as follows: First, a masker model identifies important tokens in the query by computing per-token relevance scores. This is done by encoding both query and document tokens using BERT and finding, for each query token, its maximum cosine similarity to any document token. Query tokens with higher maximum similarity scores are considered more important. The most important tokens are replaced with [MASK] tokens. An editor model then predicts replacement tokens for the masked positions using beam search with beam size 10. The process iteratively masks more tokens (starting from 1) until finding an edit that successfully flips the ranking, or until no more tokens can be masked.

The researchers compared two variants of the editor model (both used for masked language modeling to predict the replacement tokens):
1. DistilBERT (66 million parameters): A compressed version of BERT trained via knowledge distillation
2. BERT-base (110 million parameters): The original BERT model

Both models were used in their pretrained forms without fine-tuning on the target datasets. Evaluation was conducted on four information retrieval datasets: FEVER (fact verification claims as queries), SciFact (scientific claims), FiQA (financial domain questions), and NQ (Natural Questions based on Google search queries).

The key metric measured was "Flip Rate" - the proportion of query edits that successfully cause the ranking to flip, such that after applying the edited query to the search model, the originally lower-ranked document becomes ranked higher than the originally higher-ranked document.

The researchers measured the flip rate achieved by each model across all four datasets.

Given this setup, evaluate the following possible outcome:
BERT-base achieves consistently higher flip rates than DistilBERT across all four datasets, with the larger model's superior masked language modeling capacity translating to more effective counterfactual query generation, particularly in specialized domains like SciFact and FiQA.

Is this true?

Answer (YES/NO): NO